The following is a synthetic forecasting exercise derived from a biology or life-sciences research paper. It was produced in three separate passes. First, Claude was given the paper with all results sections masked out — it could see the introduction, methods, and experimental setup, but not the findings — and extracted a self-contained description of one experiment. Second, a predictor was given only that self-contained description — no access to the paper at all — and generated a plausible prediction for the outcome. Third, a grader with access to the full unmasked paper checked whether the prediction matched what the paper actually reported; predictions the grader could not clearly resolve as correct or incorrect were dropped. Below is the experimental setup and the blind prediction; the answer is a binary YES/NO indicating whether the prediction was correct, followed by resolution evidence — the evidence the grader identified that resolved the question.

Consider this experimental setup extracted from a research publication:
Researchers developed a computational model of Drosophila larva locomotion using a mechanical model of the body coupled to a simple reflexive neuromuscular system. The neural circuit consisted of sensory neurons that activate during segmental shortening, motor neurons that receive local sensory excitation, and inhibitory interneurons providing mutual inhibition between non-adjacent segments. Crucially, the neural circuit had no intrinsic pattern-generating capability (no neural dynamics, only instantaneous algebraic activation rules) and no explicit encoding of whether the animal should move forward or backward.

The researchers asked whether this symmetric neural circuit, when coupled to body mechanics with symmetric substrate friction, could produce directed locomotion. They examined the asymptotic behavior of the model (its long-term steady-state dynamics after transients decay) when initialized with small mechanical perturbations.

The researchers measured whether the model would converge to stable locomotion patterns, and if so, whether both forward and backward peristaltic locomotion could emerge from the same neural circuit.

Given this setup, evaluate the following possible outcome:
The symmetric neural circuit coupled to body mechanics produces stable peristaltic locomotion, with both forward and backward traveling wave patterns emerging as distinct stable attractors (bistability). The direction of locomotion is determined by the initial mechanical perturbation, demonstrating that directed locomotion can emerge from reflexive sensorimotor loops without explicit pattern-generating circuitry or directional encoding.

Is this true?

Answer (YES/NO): YES